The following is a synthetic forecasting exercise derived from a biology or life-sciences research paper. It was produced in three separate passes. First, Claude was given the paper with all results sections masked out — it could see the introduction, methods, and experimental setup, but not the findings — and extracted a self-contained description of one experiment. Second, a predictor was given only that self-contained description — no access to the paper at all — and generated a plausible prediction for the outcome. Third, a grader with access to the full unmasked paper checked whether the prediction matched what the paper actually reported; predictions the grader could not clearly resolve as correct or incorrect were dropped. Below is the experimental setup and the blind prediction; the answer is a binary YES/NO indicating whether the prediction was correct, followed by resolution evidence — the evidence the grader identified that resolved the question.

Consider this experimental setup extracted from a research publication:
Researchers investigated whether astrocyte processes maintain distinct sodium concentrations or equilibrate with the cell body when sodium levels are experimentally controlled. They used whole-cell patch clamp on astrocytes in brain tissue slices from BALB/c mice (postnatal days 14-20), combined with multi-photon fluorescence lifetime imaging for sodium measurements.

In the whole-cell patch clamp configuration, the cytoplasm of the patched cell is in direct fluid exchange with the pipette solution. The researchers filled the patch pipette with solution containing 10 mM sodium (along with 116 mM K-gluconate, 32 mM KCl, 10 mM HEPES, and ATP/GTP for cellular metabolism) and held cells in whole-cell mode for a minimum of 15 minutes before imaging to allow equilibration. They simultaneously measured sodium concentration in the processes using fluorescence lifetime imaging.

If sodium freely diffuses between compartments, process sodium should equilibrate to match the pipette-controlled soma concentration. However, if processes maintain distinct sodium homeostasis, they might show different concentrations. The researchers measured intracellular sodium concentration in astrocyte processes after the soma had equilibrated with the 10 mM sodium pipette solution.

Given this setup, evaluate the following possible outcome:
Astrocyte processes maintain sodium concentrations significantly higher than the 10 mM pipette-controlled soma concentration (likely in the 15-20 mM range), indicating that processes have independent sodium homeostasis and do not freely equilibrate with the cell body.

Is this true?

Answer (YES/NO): YES